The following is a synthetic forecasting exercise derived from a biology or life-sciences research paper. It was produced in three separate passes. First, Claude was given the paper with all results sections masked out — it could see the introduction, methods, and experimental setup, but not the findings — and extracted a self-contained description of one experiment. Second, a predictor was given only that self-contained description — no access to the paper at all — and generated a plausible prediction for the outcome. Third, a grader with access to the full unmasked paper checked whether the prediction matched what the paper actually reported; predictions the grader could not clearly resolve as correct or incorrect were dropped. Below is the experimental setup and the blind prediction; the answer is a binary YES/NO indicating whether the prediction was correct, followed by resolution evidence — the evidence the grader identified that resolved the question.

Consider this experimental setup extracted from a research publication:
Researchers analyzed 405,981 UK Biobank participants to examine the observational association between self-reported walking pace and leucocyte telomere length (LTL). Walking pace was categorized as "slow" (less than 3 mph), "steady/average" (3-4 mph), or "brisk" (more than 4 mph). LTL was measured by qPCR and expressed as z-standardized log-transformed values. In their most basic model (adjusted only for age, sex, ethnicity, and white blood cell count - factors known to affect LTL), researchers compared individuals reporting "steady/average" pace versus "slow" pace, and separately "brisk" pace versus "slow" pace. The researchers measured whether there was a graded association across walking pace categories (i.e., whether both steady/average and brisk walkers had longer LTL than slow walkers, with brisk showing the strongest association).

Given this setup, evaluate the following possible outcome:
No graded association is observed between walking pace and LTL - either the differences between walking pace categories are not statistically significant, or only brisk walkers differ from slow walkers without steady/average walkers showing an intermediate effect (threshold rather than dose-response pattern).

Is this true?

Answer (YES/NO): NO